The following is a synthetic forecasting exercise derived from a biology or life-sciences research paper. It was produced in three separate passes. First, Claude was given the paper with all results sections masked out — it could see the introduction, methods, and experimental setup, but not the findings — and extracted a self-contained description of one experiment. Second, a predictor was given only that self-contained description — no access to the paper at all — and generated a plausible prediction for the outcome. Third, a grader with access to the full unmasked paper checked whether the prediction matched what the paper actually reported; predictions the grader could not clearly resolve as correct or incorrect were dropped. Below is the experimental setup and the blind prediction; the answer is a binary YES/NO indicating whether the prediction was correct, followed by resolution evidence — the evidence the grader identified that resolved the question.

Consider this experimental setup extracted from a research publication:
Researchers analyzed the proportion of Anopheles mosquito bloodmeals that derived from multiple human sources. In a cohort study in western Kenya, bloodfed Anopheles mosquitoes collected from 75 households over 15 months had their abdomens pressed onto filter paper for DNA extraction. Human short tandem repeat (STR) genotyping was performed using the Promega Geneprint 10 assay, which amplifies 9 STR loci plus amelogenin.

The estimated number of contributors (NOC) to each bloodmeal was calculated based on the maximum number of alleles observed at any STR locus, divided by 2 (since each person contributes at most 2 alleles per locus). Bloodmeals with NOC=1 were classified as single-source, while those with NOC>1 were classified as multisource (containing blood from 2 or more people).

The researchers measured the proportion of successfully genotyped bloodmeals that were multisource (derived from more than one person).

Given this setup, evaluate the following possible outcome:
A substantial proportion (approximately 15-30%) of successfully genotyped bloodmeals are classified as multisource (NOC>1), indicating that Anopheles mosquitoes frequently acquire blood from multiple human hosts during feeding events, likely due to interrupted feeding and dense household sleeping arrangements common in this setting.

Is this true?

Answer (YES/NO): YES